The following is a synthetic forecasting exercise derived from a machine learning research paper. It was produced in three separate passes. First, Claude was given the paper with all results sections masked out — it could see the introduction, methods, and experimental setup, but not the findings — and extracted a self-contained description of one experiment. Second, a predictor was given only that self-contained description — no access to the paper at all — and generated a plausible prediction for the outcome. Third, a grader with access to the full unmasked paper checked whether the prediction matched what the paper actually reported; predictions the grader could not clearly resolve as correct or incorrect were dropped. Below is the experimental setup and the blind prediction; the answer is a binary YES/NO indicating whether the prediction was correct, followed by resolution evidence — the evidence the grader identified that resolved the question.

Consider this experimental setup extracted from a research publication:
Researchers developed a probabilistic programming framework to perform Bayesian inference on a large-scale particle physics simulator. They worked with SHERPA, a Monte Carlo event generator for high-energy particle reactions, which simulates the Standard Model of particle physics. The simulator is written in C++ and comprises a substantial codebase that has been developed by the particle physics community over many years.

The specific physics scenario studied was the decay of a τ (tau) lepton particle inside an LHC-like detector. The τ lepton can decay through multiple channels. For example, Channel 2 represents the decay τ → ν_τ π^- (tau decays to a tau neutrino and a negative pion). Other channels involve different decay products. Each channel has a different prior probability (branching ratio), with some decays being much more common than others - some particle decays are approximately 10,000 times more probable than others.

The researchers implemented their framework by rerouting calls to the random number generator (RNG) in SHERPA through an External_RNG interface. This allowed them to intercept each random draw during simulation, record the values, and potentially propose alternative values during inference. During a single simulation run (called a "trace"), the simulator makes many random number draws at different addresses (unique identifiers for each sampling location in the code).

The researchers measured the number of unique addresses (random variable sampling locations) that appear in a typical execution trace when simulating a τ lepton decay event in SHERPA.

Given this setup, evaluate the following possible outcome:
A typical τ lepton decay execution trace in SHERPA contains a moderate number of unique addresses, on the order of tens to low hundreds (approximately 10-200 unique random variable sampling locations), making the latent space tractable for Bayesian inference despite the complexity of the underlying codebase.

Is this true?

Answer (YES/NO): NO